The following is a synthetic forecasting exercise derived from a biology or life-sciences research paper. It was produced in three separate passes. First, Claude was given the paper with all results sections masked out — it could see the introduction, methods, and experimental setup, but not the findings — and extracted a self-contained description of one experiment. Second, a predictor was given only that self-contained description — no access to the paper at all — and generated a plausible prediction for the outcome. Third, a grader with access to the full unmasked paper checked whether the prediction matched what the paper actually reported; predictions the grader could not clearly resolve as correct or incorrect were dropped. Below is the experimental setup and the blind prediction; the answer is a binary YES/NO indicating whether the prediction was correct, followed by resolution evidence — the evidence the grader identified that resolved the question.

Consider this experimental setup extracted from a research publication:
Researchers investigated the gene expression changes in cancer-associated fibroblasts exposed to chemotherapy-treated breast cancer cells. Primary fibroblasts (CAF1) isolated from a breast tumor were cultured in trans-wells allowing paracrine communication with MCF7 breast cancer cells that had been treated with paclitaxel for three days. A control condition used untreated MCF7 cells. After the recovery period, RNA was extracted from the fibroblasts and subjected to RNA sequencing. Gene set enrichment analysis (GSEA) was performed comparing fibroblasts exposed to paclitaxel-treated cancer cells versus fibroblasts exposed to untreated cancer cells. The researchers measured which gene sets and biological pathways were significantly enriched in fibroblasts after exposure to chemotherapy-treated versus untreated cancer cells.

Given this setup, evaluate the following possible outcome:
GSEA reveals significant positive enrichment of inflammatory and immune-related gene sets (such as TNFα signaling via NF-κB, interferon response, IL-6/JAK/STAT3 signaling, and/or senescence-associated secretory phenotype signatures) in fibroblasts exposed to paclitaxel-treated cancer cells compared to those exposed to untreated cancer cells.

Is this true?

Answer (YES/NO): YES